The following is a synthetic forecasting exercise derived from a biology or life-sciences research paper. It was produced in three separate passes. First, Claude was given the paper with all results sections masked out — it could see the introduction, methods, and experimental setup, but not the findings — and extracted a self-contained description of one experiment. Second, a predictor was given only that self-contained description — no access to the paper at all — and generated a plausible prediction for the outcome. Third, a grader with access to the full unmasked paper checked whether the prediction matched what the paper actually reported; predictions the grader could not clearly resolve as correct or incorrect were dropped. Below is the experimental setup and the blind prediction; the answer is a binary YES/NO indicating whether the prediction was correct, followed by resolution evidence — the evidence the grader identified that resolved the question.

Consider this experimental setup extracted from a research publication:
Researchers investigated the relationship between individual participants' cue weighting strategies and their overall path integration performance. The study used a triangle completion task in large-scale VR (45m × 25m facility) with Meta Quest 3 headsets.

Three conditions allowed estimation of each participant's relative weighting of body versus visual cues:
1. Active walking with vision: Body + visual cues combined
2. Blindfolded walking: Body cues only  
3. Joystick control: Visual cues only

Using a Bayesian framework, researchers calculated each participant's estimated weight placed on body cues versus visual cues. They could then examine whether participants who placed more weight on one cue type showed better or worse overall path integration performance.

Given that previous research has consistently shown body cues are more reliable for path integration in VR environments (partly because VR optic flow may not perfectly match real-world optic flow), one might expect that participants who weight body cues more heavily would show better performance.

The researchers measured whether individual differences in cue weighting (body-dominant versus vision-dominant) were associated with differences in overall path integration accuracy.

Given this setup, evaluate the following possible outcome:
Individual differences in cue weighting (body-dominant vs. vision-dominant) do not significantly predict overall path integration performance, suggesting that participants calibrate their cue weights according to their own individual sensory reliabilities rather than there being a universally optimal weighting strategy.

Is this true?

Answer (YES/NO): NO